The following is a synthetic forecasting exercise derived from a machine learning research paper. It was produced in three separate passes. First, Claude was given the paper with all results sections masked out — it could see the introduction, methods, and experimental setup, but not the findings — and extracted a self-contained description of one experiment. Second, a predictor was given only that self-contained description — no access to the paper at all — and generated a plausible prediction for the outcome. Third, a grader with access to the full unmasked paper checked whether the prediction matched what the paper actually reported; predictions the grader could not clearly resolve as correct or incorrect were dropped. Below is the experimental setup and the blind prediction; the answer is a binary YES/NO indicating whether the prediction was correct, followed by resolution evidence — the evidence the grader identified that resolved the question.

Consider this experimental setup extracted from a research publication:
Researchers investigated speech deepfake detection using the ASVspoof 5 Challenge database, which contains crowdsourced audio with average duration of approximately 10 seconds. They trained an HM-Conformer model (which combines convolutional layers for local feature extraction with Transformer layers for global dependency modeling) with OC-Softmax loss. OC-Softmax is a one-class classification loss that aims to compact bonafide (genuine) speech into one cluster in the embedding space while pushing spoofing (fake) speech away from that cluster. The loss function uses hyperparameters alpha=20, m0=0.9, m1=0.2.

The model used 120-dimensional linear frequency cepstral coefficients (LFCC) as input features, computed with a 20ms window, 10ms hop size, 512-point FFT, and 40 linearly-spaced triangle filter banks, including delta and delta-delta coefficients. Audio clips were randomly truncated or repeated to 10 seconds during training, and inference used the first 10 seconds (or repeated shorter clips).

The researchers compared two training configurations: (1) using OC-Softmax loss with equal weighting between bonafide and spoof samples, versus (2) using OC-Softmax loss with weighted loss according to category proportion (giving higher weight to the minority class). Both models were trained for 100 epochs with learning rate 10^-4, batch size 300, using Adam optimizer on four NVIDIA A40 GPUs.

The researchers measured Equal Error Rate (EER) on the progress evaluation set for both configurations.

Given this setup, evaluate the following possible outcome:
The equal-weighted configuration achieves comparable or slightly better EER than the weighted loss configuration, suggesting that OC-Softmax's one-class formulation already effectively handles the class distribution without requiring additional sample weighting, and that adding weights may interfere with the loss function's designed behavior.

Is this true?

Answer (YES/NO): NO